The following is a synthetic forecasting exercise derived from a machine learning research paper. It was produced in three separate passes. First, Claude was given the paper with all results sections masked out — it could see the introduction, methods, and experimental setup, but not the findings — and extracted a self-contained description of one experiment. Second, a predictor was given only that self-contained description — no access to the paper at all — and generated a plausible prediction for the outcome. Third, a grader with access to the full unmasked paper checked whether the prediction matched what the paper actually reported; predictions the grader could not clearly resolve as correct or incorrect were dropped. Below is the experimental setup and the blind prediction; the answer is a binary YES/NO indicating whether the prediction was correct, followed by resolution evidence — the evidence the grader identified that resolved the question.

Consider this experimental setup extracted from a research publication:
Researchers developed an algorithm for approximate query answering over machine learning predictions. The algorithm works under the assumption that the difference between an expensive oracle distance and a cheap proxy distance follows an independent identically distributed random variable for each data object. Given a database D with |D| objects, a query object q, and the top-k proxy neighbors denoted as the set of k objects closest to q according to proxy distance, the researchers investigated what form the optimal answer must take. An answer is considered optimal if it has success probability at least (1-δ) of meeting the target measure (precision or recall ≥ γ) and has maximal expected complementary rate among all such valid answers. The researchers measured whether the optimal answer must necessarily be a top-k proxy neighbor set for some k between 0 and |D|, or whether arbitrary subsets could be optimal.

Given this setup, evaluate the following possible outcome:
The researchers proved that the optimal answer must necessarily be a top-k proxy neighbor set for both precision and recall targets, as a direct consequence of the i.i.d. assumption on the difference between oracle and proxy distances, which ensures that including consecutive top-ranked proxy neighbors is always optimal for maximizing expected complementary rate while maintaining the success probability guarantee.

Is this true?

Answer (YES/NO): YES